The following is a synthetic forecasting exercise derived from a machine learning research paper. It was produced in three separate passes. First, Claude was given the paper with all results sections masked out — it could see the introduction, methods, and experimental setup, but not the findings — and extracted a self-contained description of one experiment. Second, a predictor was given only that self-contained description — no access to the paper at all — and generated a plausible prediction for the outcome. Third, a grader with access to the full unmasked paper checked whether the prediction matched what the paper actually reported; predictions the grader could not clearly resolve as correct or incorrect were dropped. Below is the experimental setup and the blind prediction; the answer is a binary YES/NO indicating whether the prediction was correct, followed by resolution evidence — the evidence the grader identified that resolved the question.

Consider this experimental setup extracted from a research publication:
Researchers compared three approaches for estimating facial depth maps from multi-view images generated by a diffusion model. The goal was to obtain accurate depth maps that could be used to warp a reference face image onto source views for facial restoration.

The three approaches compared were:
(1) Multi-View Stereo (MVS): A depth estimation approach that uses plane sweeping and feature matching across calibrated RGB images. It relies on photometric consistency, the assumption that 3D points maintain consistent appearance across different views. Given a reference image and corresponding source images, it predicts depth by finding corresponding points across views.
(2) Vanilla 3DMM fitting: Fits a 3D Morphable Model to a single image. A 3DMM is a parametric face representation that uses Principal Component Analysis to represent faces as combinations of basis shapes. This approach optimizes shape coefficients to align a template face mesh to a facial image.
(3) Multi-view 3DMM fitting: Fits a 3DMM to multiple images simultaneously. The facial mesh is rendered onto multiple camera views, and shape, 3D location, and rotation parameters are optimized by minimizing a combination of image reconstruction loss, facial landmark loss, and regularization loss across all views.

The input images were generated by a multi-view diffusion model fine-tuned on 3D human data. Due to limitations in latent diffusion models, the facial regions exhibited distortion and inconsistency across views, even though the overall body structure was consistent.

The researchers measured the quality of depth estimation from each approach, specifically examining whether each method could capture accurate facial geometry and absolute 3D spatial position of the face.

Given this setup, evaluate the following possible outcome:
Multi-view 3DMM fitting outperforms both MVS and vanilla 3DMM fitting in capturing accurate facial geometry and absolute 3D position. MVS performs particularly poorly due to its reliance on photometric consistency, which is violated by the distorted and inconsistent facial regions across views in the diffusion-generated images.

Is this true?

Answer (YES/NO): YES